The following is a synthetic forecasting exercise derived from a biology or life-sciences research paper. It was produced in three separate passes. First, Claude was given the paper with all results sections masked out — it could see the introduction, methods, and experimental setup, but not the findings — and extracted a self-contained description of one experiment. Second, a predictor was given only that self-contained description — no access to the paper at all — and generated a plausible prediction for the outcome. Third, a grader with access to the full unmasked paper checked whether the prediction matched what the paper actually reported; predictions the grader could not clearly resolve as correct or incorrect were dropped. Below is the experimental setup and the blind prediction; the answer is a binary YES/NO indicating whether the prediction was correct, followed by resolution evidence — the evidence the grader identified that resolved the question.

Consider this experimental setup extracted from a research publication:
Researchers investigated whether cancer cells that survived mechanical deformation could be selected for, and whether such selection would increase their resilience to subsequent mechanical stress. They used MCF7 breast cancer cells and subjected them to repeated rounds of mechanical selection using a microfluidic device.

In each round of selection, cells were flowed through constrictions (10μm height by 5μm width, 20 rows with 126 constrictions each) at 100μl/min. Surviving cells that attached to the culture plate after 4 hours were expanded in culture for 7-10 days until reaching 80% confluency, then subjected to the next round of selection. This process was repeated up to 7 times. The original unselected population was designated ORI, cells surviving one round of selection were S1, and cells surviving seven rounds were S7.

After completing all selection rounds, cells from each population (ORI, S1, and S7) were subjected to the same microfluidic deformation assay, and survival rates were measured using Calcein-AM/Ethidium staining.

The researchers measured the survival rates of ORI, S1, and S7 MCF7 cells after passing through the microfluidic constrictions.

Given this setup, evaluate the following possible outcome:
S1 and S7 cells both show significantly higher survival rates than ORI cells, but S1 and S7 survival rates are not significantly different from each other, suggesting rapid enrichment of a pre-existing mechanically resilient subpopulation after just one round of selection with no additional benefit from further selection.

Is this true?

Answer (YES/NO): YES